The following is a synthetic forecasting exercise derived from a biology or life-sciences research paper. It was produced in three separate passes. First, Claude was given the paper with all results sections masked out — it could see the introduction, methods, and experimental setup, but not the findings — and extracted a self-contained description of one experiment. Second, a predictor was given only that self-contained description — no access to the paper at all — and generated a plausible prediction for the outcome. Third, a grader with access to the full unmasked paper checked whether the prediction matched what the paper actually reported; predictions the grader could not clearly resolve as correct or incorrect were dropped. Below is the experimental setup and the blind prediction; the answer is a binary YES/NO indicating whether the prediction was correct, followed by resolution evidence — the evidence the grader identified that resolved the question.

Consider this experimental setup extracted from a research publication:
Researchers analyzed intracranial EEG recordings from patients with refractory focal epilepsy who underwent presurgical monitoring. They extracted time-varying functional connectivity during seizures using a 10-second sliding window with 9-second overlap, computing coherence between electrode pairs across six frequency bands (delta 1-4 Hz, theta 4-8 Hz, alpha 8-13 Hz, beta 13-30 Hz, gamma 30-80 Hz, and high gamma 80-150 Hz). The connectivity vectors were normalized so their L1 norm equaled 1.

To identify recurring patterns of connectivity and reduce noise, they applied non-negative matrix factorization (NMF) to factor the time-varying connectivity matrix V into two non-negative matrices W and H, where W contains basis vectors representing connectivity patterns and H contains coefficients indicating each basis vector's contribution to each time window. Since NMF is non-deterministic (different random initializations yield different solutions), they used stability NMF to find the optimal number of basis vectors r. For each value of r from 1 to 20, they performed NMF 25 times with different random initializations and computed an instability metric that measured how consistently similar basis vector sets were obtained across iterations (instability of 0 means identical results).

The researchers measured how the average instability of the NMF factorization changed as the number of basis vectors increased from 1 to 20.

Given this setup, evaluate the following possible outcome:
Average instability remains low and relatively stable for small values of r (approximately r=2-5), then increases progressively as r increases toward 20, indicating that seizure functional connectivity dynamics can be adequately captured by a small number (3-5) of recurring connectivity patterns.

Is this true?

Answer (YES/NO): NO